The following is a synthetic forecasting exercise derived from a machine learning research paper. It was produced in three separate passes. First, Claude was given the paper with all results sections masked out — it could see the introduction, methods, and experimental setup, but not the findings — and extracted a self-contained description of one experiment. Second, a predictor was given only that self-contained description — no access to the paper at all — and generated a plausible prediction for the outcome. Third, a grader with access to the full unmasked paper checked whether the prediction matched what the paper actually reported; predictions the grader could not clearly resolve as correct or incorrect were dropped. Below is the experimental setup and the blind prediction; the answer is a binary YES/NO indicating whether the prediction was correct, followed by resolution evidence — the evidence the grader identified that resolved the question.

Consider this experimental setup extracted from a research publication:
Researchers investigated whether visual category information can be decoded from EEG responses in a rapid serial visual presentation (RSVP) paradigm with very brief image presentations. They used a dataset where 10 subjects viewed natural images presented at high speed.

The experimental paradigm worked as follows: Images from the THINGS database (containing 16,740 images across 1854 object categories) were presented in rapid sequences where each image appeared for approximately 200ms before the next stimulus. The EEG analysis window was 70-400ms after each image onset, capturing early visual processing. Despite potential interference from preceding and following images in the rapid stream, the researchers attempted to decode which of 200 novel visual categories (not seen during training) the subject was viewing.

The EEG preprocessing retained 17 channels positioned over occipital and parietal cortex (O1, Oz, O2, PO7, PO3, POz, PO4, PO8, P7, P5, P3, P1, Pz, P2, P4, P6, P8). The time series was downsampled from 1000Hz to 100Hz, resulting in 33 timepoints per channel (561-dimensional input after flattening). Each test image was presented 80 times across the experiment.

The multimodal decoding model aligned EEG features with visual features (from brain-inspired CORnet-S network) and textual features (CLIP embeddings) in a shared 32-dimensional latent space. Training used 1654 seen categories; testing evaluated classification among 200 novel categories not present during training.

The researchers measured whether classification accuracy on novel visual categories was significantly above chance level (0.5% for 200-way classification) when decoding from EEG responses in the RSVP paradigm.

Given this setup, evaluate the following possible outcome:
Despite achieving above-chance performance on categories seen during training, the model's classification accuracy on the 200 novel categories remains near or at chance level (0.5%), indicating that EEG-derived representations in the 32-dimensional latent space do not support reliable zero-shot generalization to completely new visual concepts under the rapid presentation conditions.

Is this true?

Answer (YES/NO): NO